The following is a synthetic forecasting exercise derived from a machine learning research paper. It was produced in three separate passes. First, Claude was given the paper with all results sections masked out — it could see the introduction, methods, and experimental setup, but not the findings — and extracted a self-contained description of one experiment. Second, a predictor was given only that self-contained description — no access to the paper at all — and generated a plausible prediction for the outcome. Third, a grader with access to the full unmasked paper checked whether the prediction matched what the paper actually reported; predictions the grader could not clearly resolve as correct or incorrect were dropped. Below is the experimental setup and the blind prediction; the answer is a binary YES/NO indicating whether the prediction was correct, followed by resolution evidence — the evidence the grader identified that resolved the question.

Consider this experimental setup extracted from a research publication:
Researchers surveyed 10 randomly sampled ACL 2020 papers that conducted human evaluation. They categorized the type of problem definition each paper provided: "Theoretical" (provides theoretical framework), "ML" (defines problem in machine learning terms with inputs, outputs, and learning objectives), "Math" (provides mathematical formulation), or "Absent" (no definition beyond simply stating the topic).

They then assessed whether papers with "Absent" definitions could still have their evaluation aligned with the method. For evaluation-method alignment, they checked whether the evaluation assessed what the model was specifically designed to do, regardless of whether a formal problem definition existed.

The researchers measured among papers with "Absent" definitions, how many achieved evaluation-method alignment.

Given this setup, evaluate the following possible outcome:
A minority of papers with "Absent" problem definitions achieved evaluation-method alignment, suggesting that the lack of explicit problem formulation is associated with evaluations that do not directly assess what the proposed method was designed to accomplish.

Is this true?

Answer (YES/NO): YES